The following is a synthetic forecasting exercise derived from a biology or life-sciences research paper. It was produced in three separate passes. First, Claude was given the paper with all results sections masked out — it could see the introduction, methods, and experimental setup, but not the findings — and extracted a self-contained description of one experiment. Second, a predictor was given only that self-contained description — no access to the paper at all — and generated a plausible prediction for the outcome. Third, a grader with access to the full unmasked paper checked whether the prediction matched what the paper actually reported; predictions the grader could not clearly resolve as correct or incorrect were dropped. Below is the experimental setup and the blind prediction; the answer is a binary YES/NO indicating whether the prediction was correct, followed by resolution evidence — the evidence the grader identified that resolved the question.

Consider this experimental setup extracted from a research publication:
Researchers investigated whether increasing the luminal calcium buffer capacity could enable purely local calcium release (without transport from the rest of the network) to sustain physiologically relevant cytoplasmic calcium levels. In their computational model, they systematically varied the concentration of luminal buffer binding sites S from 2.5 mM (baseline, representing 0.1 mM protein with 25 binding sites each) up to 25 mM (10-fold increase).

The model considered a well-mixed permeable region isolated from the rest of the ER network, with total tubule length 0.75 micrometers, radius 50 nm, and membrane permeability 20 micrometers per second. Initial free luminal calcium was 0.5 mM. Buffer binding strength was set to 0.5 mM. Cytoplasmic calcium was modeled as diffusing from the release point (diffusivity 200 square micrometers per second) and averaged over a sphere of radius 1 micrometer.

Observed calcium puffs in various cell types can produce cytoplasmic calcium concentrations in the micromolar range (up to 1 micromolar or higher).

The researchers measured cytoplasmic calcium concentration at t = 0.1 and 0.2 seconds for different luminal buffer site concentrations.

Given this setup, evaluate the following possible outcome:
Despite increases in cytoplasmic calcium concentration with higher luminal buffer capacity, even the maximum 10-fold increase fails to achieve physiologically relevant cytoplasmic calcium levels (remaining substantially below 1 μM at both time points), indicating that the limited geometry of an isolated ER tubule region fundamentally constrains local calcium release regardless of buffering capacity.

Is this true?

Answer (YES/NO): YES